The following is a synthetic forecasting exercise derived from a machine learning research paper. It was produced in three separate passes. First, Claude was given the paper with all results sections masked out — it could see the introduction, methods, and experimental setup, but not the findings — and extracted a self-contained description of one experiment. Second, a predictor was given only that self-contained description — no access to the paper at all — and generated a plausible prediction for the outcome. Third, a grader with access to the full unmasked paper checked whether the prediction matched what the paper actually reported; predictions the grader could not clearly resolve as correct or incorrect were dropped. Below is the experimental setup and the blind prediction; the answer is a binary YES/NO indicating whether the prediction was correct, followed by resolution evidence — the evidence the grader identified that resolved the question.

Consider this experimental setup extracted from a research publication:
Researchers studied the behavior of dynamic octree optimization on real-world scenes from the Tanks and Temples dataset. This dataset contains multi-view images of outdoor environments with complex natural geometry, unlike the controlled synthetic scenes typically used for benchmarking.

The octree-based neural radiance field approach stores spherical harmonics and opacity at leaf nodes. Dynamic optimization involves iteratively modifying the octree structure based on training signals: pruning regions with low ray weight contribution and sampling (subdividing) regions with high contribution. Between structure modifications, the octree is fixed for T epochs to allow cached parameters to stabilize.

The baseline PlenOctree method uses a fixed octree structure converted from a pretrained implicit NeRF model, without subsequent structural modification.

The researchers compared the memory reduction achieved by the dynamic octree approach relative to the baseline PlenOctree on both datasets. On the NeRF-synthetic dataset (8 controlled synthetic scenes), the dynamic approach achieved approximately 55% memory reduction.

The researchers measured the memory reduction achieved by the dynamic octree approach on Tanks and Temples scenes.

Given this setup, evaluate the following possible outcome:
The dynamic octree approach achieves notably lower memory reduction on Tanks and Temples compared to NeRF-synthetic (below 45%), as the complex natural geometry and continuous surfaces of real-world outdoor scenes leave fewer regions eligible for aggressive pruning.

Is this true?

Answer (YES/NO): NO